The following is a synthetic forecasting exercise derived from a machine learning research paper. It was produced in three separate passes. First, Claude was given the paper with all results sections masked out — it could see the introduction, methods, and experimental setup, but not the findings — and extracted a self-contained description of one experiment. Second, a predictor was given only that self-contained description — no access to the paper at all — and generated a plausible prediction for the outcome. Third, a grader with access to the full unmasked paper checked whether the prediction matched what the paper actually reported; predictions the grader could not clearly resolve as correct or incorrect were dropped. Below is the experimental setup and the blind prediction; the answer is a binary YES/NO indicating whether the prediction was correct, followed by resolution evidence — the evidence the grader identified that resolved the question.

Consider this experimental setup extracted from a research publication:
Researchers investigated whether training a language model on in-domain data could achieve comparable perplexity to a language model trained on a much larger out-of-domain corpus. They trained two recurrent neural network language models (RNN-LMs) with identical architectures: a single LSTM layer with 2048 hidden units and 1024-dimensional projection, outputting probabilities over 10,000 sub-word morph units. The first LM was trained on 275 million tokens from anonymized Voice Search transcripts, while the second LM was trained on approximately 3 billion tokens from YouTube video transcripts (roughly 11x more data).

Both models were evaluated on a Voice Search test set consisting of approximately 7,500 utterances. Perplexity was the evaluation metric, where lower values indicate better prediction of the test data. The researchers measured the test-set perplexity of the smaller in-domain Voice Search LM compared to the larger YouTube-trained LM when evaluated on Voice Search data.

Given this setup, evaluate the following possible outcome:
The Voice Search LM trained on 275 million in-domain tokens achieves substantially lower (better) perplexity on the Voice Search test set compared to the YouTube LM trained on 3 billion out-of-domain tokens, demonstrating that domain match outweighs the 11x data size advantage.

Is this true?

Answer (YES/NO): YES